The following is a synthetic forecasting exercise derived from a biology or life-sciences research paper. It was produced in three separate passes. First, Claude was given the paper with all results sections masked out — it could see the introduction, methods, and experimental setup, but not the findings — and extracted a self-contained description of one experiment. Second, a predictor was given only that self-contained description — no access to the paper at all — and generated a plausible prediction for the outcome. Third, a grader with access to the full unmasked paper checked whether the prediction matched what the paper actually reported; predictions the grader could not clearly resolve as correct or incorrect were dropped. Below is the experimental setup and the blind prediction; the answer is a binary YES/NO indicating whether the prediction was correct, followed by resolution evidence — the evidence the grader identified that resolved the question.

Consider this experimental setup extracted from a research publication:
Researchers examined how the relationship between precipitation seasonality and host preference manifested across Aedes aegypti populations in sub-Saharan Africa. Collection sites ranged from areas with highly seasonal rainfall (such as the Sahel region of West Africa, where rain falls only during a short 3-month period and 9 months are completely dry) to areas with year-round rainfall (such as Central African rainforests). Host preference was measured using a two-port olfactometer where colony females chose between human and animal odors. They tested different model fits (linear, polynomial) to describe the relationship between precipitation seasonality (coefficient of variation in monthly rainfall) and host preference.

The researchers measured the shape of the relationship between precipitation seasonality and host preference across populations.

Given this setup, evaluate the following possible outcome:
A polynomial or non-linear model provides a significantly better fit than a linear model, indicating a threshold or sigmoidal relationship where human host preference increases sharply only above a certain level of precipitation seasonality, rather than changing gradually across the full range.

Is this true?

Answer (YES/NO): YES